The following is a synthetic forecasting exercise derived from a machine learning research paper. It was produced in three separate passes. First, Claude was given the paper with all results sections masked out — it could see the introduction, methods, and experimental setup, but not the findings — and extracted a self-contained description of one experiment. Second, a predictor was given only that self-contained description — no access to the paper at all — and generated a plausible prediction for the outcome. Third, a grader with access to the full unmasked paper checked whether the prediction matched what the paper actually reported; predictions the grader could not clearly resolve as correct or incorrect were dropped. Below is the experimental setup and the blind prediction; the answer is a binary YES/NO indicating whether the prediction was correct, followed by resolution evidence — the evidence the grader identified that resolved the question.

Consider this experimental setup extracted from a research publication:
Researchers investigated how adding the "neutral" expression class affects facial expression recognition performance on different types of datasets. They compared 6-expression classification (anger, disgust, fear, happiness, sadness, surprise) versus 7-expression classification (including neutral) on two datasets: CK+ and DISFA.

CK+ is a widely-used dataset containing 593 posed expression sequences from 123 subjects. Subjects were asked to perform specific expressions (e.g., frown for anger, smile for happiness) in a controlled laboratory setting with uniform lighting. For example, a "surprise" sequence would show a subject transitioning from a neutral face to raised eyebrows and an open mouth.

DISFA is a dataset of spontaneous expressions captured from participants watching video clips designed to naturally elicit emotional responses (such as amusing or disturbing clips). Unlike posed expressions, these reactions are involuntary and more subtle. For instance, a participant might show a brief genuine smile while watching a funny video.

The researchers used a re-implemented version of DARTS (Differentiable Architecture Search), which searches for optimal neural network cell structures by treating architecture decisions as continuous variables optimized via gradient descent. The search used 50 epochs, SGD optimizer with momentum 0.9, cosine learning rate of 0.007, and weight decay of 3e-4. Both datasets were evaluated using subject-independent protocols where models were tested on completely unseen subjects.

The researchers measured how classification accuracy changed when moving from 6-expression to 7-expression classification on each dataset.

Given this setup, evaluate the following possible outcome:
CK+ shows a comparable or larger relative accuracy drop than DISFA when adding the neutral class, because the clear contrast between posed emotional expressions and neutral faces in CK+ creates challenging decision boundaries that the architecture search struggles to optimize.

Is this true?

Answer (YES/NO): NO